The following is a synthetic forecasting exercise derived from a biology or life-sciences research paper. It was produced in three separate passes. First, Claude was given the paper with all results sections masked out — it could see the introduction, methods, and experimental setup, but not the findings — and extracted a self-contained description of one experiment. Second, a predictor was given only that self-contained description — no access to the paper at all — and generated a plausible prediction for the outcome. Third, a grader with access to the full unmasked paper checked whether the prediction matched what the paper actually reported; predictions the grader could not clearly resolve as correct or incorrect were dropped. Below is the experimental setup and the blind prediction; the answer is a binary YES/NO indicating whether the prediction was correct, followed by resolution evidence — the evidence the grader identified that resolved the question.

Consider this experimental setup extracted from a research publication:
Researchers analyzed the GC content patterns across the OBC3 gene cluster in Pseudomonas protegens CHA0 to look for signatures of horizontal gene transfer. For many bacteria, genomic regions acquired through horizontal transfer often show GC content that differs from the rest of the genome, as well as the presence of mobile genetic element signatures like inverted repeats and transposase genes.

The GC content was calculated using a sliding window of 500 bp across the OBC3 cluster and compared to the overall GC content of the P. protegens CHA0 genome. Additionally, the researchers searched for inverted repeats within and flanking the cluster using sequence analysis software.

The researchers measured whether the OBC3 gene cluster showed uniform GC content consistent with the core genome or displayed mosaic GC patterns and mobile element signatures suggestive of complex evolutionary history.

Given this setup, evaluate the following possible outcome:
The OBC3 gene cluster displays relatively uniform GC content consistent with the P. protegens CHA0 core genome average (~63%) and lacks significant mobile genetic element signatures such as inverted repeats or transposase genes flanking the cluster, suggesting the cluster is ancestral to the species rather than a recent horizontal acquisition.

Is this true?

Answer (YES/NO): NO